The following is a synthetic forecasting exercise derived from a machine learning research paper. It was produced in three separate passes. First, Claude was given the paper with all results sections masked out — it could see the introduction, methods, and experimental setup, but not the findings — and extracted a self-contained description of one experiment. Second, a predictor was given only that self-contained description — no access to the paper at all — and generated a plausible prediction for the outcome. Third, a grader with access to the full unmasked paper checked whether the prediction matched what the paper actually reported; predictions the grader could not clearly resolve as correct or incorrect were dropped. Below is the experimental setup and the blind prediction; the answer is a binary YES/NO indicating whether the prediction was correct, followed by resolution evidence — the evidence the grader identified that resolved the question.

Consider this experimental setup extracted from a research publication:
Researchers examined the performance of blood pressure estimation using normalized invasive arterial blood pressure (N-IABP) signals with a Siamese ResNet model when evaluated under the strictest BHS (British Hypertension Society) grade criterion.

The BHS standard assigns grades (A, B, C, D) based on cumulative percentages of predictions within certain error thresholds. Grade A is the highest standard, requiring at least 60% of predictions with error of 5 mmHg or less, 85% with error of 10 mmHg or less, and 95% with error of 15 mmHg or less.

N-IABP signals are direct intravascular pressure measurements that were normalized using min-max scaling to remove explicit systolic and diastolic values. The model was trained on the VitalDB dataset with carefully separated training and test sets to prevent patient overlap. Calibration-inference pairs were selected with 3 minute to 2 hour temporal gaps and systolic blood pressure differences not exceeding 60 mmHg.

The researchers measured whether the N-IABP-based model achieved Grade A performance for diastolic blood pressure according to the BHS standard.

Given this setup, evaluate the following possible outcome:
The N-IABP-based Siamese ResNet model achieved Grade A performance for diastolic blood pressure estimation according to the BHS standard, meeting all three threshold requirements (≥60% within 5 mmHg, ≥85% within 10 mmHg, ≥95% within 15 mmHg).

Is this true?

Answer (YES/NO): YES